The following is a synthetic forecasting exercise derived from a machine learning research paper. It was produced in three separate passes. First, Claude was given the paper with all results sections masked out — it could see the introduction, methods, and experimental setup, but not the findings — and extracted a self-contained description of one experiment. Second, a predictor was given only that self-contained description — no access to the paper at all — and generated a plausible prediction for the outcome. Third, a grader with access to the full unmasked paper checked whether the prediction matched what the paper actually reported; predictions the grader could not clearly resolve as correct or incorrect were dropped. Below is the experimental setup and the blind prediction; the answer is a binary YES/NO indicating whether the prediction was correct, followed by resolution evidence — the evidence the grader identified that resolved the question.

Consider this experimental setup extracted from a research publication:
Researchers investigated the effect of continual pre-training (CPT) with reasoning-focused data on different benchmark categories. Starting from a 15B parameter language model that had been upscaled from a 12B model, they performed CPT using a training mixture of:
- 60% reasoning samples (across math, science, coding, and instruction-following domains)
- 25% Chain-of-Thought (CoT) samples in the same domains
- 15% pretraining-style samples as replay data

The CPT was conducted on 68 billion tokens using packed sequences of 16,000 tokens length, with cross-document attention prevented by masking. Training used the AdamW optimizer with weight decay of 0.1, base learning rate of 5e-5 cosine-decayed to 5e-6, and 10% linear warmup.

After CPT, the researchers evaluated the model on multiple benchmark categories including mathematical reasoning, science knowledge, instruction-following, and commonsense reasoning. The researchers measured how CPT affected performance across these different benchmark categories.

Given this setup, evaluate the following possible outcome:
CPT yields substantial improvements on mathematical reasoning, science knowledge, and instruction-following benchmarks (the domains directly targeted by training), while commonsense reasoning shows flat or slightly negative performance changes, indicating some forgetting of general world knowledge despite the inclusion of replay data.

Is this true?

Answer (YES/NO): YES